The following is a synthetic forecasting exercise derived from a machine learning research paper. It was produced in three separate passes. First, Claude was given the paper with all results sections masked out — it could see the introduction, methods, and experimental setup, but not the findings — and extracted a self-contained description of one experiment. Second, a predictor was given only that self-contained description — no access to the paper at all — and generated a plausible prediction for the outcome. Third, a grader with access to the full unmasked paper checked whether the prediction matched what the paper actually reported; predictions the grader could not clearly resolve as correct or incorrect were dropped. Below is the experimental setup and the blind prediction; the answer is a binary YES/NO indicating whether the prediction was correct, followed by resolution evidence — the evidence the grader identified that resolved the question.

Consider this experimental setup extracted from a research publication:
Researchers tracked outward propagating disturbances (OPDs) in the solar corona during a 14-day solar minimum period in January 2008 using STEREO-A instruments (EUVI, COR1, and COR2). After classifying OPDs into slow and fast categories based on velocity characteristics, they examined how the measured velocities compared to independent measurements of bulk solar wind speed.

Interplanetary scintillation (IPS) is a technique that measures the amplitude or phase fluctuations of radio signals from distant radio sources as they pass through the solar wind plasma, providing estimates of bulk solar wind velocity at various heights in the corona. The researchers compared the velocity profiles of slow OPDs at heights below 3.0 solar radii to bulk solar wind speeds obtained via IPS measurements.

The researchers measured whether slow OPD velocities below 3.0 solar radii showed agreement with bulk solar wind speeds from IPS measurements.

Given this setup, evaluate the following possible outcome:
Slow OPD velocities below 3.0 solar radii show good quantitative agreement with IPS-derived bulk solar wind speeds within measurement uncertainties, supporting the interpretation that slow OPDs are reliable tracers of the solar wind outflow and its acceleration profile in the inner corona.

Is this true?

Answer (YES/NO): YES